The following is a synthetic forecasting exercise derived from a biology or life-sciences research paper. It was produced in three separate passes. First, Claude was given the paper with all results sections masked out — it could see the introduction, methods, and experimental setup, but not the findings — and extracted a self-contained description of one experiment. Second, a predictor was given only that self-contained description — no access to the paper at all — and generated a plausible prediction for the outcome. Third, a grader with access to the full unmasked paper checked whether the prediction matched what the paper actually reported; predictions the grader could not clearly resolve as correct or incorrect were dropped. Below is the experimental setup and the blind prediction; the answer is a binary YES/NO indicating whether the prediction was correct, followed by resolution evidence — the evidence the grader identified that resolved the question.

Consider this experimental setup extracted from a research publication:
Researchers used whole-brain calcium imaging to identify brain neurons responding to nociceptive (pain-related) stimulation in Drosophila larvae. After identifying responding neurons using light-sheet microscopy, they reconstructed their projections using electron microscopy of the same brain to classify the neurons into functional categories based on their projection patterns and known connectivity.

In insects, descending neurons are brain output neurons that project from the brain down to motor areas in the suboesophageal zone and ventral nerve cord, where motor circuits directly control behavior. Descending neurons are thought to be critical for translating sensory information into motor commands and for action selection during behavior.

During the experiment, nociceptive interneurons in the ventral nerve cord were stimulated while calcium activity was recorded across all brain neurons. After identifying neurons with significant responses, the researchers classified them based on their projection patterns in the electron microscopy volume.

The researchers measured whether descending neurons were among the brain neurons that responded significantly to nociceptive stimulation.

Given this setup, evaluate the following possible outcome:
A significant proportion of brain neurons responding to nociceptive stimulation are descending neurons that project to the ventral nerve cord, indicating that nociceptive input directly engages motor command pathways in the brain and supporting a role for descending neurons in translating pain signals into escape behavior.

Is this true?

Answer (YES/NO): YES